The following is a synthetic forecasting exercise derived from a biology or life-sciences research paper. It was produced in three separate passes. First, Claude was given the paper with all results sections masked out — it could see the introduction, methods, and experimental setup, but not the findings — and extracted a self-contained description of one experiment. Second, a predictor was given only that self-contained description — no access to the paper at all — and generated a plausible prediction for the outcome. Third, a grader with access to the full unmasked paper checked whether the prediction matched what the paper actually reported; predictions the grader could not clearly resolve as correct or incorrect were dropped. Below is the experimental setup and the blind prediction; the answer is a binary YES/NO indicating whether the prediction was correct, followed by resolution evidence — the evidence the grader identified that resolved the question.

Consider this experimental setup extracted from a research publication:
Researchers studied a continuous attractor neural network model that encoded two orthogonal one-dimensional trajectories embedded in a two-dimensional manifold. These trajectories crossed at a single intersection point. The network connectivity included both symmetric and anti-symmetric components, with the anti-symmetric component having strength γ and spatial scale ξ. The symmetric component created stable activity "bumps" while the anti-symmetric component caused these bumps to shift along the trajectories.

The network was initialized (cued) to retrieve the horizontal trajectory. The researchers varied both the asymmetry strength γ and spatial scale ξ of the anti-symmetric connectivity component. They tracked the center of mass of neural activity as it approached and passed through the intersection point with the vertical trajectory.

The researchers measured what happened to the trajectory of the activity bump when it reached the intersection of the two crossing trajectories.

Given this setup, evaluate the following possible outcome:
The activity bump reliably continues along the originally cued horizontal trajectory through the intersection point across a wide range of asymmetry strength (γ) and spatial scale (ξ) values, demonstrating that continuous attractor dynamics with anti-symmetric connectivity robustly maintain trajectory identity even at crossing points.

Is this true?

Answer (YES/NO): NO